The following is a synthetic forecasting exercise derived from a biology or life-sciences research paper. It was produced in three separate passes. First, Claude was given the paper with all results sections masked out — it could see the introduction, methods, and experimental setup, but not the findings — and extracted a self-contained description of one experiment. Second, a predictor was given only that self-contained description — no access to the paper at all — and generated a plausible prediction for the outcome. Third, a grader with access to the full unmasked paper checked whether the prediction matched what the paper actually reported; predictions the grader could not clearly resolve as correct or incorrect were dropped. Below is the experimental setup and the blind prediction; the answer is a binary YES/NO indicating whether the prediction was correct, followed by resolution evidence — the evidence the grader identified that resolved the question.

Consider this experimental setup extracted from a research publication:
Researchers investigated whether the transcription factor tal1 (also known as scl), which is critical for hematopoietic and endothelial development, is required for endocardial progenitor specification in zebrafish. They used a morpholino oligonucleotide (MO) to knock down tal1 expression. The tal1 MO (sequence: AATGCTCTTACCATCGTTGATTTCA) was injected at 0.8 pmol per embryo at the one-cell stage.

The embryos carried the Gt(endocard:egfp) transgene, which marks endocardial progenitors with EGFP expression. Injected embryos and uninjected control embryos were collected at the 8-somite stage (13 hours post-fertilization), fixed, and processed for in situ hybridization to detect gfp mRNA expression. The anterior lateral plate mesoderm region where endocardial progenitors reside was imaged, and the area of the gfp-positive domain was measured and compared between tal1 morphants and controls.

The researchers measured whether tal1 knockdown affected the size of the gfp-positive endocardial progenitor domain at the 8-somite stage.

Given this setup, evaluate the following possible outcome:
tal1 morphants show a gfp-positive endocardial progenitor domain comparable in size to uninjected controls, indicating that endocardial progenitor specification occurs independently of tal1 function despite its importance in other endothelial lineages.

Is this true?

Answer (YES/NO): YES